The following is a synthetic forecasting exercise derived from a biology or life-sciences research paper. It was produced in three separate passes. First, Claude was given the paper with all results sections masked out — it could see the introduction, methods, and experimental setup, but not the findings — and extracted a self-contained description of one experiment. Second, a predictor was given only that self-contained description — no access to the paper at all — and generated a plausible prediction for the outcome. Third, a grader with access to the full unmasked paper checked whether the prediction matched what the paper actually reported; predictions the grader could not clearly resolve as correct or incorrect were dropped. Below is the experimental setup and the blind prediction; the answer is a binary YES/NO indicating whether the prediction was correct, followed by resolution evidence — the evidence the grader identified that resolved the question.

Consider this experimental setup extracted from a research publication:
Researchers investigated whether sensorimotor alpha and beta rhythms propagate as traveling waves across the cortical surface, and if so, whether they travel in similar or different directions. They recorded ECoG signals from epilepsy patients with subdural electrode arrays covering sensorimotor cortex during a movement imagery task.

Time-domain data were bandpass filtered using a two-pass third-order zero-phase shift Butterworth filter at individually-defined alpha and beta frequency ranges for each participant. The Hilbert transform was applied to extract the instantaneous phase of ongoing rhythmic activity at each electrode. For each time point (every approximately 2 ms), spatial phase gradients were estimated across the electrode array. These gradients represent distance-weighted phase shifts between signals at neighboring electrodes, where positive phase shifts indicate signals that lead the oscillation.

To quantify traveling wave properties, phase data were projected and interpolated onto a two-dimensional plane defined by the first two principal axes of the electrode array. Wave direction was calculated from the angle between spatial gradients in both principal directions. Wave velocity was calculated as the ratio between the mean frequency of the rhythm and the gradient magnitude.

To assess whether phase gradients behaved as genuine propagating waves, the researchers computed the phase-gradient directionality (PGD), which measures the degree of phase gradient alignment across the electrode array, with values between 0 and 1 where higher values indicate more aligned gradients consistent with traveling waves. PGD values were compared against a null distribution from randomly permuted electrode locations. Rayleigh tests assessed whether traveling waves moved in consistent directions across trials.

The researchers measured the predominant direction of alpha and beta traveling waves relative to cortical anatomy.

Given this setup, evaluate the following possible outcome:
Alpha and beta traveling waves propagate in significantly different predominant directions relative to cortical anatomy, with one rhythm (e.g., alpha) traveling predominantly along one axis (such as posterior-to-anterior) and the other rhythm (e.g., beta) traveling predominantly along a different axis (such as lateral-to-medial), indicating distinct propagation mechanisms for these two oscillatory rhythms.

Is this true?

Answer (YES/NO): NO